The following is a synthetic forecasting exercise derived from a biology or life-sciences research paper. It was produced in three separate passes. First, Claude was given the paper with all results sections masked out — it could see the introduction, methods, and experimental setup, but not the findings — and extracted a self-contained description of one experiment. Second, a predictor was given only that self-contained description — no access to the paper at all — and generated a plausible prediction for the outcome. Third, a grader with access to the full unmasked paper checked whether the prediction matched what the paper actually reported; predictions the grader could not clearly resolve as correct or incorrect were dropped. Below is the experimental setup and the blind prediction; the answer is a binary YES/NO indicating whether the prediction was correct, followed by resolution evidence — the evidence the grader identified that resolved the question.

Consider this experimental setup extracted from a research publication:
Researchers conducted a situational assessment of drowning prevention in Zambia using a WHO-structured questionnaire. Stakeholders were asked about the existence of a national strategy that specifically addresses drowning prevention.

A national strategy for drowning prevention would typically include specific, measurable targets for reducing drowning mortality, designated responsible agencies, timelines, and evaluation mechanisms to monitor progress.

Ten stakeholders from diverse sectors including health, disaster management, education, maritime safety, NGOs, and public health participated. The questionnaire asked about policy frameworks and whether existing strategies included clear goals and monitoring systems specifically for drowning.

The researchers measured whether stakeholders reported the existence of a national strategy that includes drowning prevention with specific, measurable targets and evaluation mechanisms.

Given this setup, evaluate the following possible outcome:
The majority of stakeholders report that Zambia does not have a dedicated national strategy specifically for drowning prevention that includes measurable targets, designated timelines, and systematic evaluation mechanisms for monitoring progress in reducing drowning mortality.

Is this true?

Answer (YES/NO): YES